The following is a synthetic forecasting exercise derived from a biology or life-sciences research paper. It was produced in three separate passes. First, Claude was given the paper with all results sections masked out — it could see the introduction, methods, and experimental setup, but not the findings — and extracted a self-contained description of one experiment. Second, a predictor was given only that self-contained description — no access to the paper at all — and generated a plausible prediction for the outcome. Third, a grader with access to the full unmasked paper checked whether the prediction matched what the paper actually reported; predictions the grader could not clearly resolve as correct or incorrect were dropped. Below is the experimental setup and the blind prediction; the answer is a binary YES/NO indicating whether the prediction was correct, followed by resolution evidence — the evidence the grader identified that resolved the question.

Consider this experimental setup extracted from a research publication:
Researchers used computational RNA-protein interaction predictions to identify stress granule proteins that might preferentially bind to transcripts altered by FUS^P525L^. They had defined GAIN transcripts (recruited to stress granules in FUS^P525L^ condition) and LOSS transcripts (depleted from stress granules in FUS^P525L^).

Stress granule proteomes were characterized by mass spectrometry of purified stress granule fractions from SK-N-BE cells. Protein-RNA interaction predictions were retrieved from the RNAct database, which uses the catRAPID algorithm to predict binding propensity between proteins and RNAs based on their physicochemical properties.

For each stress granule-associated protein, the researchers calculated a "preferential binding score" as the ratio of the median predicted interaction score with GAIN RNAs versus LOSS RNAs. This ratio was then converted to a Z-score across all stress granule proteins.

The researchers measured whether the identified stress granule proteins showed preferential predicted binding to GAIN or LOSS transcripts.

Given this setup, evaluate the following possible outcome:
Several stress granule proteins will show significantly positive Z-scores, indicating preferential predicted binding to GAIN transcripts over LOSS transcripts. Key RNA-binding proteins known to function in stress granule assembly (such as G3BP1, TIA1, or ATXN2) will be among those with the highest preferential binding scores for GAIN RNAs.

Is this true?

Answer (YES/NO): NO